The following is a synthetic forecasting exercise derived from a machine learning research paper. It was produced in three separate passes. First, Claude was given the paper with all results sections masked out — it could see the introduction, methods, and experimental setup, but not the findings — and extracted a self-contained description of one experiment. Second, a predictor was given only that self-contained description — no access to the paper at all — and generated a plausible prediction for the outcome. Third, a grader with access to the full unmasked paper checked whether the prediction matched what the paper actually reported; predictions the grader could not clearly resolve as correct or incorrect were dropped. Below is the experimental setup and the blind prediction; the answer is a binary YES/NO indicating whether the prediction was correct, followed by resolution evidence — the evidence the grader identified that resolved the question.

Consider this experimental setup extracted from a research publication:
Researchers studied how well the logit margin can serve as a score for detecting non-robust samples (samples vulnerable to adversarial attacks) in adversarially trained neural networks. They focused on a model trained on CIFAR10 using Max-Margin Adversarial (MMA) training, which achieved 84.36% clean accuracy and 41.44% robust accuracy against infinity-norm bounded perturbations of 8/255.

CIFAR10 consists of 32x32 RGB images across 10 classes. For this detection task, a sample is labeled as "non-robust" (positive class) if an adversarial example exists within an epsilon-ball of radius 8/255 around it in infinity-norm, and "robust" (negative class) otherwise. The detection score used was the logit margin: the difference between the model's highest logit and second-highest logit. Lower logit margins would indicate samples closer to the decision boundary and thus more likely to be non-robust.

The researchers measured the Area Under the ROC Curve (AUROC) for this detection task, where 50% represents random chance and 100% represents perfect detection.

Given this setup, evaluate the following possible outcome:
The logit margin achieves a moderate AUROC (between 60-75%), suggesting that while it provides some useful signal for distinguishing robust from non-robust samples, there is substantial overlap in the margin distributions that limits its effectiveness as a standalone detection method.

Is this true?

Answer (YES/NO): YES